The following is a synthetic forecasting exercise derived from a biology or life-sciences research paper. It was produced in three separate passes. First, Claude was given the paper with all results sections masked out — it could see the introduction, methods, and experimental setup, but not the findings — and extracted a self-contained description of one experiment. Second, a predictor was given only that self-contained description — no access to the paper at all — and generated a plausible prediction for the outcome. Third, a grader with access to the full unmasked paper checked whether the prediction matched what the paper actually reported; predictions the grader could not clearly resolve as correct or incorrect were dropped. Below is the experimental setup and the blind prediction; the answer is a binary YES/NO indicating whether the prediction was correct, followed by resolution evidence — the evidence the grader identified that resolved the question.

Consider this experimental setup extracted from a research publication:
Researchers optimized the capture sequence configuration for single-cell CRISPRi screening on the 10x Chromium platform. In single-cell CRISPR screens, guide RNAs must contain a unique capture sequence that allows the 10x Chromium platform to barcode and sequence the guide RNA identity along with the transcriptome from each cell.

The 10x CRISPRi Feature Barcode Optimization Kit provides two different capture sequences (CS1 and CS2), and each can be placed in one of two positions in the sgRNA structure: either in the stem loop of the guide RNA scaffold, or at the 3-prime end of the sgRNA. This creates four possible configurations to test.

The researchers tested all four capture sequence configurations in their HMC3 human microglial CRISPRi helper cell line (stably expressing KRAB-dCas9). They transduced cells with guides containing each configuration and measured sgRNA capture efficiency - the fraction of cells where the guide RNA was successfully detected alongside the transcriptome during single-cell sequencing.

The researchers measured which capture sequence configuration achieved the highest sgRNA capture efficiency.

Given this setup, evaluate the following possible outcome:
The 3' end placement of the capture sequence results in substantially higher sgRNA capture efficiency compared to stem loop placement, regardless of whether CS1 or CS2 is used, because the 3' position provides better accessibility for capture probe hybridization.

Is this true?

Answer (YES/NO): NO